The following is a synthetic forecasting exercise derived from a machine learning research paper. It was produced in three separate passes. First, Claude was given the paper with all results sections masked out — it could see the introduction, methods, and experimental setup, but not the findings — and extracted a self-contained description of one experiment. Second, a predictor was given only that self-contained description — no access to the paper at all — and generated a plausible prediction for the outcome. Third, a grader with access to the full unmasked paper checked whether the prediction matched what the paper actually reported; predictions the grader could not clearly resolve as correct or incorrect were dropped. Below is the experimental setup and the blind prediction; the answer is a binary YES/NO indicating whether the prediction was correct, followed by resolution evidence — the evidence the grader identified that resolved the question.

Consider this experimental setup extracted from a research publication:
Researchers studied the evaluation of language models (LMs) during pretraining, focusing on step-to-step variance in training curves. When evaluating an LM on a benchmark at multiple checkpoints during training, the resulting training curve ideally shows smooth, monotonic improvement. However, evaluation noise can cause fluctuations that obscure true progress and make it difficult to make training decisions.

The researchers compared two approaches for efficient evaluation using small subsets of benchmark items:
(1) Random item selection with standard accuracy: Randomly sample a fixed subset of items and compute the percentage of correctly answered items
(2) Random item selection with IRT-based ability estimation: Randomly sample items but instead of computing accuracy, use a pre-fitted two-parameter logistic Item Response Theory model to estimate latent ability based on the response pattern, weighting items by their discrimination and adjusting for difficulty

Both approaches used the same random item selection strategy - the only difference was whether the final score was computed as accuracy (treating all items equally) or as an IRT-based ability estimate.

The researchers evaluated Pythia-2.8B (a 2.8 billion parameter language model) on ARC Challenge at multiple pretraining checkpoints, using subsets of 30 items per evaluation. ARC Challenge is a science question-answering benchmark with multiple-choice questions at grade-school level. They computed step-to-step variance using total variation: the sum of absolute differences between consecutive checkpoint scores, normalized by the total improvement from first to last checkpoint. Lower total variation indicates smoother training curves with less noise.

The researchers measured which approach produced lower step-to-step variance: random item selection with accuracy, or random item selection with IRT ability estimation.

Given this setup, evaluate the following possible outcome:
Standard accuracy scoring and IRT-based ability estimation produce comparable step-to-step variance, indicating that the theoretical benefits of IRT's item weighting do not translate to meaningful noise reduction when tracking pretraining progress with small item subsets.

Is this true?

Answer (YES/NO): NO